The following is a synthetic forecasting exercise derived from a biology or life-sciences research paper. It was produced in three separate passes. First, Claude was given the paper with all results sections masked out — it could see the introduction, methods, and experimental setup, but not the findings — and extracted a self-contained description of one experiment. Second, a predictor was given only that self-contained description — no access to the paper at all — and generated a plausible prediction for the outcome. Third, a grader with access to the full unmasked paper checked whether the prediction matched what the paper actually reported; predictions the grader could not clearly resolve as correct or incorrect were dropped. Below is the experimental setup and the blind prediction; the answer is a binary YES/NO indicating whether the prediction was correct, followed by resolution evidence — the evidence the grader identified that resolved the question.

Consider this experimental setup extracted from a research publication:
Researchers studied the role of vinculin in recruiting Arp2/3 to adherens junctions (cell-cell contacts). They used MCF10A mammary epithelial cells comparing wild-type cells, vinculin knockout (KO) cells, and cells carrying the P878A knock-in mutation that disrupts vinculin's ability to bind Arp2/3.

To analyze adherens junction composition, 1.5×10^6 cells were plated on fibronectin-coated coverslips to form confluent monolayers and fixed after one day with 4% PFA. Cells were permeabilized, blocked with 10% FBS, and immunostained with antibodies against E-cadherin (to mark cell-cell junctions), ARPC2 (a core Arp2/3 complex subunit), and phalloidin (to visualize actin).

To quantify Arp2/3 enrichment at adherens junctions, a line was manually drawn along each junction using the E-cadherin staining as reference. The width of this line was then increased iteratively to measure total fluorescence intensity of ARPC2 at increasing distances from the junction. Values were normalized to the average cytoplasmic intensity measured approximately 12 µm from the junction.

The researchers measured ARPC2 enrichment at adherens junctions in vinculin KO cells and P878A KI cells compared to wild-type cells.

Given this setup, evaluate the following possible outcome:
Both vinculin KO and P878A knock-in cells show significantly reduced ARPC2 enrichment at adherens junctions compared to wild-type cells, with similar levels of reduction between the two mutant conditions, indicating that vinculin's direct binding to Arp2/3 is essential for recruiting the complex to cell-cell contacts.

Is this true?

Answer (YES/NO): YES